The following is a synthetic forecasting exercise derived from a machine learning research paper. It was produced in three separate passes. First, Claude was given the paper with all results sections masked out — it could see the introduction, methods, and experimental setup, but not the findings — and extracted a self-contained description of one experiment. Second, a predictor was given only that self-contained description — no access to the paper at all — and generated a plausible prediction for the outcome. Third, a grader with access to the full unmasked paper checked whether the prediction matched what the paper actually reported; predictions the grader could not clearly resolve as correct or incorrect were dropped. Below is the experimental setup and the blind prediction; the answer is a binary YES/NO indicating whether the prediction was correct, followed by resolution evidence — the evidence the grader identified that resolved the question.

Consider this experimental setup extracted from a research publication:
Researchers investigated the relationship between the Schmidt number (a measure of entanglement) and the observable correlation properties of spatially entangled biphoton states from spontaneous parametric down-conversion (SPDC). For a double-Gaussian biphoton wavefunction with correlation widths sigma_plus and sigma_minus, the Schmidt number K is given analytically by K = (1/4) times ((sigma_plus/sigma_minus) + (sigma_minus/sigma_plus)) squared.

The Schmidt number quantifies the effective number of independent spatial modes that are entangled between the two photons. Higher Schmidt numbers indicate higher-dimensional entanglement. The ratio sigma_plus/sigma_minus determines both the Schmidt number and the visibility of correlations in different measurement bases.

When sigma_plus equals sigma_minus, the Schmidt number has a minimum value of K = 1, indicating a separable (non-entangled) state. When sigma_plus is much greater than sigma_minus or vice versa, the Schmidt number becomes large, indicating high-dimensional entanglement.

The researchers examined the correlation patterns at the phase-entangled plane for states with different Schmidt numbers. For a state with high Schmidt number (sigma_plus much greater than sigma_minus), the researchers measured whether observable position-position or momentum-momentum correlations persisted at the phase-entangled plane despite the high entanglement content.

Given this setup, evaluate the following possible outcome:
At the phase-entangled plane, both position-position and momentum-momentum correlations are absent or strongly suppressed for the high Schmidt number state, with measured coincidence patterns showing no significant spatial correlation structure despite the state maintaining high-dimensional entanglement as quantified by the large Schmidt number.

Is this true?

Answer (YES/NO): YES